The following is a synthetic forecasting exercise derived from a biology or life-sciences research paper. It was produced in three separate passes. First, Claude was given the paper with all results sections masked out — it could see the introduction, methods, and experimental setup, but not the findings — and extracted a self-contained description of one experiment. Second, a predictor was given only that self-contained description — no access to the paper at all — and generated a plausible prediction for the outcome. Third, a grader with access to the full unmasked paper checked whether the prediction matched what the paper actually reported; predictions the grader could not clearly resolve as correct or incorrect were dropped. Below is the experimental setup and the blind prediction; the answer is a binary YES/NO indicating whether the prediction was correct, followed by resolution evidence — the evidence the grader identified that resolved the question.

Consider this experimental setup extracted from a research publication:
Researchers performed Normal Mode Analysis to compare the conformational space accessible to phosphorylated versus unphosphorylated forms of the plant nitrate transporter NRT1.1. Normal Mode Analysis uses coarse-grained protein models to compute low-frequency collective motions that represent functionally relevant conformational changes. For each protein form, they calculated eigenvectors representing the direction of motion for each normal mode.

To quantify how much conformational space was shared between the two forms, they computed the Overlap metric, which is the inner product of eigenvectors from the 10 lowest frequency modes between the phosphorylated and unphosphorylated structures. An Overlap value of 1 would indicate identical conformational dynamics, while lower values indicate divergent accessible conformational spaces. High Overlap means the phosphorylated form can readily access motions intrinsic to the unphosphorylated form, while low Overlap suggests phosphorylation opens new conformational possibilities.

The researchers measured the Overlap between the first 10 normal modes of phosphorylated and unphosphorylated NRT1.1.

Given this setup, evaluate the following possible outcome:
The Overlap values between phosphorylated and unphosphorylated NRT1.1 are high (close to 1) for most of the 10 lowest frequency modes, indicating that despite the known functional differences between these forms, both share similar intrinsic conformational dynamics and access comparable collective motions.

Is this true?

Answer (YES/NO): NO